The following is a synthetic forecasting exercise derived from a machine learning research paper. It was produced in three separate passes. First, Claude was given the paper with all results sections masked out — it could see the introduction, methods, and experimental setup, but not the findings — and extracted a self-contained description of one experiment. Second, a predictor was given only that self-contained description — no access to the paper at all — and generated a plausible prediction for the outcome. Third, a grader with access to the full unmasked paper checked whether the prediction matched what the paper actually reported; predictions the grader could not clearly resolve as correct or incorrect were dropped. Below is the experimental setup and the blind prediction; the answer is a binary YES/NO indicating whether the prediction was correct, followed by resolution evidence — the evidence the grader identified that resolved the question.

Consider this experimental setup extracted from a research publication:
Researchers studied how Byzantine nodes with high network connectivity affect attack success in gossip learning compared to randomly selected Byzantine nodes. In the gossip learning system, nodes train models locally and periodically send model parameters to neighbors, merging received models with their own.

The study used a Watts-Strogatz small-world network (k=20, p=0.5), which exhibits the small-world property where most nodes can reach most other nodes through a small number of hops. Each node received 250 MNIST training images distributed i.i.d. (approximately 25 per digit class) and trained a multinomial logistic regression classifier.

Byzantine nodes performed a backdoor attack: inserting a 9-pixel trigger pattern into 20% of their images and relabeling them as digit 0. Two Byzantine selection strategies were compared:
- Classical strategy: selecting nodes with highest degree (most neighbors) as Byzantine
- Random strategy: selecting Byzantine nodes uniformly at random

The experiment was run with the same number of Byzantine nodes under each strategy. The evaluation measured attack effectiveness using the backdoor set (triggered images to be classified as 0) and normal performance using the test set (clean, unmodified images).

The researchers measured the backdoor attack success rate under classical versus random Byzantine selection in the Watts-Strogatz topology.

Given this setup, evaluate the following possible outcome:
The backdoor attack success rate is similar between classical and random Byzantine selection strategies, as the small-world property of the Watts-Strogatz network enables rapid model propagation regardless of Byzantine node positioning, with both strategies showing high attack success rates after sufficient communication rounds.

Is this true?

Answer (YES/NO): NO